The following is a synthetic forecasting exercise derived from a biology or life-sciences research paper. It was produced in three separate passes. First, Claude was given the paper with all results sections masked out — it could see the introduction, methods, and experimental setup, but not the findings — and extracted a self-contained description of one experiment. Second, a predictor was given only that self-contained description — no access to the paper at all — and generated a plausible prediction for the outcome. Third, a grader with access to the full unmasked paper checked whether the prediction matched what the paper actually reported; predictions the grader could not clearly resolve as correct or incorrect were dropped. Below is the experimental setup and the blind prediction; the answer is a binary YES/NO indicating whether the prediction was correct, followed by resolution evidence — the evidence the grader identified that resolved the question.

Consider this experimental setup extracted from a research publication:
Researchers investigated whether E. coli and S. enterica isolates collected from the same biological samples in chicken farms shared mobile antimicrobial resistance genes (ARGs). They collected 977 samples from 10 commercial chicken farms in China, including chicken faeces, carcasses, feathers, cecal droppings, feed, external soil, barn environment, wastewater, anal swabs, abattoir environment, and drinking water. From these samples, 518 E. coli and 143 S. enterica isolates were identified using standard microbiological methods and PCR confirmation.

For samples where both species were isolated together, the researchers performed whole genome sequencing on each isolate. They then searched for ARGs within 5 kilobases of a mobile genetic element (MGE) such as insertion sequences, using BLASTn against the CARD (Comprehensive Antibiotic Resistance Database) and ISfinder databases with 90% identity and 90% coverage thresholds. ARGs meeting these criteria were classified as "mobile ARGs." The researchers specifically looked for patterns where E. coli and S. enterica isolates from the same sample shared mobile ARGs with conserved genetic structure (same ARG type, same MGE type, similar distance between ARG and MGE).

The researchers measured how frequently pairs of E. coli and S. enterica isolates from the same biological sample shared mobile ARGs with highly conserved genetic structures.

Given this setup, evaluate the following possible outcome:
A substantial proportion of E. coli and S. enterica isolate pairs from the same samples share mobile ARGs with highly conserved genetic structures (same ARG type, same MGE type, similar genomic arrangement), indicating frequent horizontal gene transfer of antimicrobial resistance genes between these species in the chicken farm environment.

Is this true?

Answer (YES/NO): YES